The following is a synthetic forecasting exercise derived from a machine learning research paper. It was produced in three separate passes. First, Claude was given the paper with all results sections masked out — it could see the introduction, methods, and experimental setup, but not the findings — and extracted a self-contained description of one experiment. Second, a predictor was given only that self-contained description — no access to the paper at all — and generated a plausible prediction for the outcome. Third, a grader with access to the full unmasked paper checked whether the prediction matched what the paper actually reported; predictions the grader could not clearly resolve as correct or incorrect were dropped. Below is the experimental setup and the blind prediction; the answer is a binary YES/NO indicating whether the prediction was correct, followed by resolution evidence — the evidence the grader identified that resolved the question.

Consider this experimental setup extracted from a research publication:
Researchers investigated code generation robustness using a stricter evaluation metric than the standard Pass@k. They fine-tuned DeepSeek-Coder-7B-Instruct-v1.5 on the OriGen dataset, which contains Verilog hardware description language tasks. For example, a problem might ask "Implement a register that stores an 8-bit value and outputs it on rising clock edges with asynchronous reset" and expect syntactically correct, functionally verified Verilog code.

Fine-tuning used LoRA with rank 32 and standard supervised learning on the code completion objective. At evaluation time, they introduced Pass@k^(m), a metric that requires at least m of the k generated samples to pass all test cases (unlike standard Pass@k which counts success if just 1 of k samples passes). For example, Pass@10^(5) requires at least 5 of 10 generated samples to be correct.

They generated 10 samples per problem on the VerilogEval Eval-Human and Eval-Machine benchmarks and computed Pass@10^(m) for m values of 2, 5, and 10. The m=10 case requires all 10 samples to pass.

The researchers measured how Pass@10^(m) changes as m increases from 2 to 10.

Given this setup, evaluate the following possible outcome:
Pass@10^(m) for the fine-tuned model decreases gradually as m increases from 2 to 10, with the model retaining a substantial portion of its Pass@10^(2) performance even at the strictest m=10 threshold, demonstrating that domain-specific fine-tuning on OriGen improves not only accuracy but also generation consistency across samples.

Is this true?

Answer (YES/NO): NO